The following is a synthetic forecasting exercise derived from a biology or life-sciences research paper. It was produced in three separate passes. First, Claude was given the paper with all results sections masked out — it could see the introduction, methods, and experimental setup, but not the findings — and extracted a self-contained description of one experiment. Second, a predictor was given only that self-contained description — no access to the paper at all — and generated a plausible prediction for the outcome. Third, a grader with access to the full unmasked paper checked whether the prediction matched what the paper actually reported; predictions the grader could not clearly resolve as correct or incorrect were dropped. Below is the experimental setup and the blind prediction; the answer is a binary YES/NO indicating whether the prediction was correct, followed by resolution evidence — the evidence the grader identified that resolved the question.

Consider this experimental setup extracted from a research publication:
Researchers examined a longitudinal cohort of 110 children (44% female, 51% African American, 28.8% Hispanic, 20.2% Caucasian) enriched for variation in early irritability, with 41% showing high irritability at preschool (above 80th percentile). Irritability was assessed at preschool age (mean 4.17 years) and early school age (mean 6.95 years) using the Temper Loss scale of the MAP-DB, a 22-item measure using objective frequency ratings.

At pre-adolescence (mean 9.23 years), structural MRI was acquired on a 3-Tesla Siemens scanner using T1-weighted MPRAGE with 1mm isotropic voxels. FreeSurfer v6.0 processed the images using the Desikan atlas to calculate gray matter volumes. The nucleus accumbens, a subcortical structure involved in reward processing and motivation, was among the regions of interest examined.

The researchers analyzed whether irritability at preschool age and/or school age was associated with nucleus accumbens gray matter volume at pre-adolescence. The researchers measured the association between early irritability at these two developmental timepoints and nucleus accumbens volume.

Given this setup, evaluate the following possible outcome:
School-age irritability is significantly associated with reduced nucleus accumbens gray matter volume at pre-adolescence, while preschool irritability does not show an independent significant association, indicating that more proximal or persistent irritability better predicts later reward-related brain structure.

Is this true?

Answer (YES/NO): YES